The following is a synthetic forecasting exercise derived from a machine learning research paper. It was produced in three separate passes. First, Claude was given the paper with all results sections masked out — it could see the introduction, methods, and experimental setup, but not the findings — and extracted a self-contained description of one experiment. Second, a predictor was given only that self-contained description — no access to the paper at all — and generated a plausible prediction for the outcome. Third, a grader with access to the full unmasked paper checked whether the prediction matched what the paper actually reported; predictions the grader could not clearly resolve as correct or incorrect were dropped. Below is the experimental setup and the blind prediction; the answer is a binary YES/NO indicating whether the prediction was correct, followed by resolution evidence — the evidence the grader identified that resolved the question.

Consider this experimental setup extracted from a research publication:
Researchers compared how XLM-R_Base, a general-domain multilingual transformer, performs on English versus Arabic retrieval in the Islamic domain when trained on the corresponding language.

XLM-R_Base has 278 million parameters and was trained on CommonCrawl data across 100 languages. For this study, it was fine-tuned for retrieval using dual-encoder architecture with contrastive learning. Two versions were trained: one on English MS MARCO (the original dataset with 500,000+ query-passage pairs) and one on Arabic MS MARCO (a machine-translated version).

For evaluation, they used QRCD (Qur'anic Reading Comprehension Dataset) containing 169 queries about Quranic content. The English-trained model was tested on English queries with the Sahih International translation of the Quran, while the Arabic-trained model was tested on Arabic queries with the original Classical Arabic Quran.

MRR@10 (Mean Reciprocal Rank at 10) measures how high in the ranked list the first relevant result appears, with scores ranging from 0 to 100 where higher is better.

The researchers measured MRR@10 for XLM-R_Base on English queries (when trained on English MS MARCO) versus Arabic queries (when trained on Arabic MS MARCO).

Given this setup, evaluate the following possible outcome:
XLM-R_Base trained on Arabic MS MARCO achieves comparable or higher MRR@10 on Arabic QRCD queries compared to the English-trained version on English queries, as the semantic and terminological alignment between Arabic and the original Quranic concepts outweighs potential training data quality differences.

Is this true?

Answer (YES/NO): NO